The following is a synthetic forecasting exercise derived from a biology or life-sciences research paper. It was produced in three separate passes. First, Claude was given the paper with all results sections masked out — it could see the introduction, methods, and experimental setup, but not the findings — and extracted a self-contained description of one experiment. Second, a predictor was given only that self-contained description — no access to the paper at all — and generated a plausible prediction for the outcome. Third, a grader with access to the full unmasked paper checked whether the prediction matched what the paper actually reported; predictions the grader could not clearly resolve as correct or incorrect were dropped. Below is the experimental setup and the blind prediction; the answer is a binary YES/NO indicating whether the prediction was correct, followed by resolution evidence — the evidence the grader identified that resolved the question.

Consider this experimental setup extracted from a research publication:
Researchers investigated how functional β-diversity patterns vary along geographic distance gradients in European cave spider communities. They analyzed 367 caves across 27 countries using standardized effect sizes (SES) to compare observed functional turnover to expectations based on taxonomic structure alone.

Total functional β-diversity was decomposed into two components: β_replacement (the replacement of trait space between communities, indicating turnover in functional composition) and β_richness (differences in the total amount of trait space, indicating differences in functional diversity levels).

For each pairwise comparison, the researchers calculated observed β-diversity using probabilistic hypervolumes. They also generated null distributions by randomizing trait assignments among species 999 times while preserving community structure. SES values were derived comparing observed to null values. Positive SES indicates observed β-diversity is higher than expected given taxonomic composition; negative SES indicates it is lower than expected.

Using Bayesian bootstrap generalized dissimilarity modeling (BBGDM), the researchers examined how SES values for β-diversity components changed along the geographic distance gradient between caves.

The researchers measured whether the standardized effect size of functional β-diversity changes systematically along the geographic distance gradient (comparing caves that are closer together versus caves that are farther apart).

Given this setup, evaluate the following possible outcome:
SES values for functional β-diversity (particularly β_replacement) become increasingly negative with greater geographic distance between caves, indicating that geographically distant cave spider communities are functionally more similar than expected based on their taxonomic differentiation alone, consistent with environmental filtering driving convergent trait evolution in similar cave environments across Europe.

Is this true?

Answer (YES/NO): NO